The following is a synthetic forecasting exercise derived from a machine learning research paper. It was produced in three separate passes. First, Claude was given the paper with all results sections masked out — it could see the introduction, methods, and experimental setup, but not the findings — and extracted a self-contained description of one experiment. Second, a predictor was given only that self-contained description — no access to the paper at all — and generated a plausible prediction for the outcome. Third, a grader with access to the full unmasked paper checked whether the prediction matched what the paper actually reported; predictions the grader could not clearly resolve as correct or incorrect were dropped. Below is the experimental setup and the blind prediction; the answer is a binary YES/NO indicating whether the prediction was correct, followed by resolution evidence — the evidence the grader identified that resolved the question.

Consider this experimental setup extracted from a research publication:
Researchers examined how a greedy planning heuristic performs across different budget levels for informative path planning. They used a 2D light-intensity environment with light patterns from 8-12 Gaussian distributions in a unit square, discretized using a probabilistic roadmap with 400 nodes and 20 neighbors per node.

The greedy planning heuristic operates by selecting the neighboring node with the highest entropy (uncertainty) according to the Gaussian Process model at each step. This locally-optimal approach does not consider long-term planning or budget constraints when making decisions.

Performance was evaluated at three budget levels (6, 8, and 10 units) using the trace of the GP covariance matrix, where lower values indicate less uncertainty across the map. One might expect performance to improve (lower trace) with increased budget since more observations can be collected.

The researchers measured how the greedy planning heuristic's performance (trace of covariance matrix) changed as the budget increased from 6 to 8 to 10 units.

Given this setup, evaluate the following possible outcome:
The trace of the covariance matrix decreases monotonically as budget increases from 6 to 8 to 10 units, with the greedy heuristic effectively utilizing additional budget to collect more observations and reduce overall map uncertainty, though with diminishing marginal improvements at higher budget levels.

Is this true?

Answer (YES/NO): YES